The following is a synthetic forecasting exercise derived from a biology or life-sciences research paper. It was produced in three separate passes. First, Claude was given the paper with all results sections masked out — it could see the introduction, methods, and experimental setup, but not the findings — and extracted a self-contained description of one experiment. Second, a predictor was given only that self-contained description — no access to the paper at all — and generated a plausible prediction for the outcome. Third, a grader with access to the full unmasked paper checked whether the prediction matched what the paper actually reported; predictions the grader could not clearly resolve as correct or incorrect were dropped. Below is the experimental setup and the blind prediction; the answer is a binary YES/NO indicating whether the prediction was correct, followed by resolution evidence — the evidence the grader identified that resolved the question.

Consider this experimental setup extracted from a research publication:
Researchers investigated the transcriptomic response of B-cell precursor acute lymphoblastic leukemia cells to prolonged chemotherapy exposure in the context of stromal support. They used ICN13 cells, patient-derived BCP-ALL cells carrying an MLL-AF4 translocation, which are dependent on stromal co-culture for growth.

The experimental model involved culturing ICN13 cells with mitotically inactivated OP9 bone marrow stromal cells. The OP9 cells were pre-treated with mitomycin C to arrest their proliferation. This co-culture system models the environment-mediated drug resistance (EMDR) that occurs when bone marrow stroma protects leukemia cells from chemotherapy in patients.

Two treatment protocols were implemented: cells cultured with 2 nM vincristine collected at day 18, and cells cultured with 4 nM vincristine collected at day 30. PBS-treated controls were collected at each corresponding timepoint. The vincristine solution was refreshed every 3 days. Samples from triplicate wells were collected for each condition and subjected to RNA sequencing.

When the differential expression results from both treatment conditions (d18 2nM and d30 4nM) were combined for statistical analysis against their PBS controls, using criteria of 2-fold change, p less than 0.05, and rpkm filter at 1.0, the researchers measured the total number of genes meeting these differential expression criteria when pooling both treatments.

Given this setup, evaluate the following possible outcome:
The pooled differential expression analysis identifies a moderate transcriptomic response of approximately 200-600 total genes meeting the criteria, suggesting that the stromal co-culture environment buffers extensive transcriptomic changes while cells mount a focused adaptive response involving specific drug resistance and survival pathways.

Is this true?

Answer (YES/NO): YES